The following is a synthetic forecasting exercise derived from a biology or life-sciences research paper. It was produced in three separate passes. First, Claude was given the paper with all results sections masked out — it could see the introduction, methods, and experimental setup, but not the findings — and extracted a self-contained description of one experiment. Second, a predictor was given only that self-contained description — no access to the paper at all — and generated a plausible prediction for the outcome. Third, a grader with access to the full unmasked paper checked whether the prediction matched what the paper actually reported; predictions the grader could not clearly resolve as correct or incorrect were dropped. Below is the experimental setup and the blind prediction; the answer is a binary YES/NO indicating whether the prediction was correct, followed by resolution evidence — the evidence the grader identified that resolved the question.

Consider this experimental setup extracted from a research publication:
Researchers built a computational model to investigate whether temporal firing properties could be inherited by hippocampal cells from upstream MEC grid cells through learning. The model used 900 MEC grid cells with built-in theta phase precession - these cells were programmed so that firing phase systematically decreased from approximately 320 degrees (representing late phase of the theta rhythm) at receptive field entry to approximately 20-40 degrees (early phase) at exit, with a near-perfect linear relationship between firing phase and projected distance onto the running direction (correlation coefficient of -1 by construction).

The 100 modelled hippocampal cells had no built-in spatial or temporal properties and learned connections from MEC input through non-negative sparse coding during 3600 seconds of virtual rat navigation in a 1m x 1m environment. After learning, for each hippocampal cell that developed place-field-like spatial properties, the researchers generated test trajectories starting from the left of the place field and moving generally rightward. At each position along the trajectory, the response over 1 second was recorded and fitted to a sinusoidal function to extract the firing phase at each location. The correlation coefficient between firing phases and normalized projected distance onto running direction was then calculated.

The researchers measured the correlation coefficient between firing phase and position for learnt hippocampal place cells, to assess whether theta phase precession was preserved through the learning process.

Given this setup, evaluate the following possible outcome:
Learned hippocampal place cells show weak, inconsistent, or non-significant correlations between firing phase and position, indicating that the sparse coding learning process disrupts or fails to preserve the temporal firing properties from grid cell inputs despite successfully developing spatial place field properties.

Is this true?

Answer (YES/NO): NO